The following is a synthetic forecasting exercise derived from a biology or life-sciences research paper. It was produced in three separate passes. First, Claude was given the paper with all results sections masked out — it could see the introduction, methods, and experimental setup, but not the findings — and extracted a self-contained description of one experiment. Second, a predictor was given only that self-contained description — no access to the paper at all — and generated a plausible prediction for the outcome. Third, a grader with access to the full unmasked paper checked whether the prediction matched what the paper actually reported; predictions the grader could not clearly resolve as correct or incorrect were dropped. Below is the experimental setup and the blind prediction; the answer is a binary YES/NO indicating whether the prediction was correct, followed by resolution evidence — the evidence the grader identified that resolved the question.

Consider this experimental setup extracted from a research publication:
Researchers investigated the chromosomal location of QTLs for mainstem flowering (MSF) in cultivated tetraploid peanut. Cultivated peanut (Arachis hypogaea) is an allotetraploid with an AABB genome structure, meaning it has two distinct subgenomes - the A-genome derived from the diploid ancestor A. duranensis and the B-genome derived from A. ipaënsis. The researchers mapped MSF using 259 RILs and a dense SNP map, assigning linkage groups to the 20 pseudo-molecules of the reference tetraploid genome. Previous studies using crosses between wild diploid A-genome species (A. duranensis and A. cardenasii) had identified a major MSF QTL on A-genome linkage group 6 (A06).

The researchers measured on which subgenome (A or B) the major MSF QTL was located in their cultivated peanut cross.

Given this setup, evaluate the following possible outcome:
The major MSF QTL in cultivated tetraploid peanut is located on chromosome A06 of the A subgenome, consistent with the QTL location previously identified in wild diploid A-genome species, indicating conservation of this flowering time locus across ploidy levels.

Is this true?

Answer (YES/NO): NO